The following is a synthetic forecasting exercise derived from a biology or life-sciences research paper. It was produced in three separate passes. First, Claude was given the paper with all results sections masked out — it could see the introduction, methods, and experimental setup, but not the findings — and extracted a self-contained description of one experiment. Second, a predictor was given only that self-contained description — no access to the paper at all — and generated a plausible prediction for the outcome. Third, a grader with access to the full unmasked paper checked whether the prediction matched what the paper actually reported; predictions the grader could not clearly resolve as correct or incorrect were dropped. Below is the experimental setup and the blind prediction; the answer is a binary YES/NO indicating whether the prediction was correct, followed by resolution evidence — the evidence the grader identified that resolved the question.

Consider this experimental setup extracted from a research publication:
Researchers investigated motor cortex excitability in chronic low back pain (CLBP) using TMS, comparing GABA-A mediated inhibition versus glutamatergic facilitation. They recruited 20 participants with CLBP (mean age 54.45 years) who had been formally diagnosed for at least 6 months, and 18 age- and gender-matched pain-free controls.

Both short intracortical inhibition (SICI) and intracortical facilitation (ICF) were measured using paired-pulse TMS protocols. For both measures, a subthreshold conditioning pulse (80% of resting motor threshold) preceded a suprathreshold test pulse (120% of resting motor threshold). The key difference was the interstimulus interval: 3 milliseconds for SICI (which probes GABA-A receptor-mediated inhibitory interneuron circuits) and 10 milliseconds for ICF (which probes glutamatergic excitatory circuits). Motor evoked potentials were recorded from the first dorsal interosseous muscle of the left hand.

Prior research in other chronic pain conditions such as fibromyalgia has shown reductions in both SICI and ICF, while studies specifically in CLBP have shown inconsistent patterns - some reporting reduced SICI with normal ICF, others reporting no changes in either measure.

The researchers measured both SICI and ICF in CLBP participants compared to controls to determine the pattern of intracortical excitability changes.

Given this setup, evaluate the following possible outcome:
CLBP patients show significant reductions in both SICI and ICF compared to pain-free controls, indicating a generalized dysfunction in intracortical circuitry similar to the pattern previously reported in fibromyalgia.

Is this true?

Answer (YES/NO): NO